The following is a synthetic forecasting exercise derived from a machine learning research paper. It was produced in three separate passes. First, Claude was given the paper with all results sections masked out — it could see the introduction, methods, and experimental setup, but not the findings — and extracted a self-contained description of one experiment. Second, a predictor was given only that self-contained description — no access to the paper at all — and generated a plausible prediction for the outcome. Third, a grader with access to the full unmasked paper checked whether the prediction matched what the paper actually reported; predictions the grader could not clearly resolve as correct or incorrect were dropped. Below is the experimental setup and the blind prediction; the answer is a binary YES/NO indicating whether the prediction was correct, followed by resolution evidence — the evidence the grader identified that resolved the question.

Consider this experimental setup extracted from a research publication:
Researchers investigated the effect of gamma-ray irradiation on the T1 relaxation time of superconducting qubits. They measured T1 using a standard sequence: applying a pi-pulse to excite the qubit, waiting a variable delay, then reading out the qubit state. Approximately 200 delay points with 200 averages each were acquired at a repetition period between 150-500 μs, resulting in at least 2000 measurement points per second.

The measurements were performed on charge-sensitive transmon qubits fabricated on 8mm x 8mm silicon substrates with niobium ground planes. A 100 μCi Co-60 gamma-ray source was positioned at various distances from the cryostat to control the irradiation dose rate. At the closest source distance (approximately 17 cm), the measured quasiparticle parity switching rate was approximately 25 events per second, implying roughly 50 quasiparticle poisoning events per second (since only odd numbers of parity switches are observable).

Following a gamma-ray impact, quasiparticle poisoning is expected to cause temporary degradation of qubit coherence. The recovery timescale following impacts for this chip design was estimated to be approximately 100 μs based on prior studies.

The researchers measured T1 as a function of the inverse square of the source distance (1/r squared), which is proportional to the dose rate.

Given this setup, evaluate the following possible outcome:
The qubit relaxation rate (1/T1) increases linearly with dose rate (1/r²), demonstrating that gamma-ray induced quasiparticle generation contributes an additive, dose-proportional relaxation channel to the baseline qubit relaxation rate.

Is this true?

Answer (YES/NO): NO